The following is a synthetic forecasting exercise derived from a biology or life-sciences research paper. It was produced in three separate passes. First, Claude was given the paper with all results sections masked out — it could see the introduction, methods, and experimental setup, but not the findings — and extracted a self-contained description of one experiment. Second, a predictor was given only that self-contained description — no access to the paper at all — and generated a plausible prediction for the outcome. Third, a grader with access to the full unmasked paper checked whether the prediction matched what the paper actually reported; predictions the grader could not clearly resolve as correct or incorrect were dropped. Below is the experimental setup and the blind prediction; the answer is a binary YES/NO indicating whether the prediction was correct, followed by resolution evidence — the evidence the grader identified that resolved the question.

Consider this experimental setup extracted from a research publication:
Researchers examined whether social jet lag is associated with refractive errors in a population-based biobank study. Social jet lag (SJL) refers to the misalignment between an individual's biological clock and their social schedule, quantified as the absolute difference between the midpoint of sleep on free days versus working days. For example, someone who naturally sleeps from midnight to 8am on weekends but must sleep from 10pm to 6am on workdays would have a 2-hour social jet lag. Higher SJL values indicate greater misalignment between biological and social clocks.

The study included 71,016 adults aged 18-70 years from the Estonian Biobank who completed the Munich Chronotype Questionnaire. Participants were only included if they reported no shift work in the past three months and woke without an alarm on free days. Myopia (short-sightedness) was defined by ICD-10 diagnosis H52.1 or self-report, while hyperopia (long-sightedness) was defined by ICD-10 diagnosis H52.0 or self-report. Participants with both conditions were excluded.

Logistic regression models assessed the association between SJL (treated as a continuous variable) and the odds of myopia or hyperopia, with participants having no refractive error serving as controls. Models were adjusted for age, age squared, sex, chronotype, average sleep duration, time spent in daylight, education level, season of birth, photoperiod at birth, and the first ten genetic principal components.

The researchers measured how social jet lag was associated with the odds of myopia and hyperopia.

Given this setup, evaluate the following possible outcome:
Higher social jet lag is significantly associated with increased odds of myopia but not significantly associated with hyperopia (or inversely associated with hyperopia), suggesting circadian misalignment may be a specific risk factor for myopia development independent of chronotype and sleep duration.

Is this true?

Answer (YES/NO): NO